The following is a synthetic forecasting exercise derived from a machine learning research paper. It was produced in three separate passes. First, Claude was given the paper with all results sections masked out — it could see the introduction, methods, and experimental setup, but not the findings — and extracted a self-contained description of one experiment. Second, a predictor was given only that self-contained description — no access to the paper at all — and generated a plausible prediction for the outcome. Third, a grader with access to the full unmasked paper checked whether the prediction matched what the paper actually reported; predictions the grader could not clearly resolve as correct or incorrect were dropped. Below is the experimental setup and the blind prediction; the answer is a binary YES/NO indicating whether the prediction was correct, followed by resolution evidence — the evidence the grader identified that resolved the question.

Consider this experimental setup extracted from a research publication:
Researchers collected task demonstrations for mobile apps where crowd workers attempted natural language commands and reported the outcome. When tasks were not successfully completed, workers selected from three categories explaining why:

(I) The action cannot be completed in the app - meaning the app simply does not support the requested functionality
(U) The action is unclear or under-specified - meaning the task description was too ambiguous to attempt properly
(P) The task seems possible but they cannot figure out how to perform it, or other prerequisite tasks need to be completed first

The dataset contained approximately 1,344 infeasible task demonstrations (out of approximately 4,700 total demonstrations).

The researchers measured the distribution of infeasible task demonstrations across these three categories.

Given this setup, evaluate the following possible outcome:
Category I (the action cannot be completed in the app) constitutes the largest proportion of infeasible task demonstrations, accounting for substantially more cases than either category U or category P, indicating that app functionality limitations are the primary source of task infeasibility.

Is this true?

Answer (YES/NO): YES